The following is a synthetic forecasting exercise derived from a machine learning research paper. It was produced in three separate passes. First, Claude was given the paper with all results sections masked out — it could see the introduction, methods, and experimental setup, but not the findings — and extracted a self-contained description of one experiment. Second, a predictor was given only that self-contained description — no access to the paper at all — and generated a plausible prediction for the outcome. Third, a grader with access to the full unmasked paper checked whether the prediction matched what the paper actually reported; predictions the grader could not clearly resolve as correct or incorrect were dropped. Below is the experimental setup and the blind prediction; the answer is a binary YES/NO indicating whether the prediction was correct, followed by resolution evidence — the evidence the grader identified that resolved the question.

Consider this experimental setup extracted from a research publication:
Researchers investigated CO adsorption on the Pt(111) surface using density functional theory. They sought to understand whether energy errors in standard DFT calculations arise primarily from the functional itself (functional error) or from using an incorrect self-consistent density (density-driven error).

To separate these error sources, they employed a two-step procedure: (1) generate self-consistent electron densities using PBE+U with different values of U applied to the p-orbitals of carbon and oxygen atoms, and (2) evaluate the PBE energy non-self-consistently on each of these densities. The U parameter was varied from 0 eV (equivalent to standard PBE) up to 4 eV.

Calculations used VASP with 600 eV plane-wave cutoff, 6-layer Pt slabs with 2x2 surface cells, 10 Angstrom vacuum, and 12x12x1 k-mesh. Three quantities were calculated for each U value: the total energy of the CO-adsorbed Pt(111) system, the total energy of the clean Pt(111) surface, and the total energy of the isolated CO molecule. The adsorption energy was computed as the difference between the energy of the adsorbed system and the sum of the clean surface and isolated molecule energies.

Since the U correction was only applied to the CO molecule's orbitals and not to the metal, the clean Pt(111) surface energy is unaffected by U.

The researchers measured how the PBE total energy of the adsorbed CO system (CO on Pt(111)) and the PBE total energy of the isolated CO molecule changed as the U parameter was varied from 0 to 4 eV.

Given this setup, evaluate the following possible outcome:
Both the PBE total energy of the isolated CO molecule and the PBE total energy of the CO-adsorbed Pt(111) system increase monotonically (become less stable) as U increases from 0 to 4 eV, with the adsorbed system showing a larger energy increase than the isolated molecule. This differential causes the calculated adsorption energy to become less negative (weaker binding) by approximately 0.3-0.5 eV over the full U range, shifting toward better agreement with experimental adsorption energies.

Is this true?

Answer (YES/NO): NO